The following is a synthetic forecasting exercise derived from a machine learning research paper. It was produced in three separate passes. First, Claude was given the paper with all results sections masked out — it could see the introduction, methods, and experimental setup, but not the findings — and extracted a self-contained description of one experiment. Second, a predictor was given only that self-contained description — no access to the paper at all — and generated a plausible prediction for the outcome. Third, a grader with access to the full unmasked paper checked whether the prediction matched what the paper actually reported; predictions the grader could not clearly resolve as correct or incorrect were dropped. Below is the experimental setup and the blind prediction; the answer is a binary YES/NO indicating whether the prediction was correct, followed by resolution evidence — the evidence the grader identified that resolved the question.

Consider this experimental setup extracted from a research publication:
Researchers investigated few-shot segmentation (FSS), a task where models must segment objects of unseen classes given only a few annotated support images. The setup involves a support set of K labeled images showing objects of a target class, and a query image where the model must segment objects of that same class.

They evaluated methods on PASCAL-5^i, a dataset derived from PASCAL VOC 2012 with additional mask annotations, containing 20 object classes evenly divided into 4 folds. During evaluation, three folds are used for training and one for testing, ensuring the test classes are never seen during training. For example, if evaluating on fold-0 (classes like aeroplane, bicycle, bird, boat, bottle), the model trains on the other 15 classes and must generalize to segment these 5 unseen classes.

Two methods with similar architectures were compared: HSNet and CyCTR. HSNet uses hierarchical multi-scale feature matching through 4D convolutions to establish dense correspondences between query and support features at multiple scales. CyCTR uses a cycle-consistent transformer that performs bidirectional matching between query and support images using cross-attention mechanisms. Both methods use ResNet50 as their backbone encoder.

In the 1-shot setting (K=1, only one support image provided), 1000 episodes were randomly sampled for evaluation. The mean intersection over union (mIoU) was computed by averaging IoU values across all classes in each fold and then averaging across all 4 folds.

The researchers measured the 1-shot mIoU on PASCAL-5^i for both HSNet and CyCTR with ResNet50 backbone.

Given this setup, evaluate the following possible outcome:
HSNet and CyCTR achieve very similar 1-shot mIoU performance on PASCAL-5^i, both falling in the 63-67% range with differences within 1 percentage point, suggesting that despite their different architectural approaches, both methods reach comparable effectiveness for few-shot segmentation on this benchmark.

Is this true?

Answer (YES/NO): YES